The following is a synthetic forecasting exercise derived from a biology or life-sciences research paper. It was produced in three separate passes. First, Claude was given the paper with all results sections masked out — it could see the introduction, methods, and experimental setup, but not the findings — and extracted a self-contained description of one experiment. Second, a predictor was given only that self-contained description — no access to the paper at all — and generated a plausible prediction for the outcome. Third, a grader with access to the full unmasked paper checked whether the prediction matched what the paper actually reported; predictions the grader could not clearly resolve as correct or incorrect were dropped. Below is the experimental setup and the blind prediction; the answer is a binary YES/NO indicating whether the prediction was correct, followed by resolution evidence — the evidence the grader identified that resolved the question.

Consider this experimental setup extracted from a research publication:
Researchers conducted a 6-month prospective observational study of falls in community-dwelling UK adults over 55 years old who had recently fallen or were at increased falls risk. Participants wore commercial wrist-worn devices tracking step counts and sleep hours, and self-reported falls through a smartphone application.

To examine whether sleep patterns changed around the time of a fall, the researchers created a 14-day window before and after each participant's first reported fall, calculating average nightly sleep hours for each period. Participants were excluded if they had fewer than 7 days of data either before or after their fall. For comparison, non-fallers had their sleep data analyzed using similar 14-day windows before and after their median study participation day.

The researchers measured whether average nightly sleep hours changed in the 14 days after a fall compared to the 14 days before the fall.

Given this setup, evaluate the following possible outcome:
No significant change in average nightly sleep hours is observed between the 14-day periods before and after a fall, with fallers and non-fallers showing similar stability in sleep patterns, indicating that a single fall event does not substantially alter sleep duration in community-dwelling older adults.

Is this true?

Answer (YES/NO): YES